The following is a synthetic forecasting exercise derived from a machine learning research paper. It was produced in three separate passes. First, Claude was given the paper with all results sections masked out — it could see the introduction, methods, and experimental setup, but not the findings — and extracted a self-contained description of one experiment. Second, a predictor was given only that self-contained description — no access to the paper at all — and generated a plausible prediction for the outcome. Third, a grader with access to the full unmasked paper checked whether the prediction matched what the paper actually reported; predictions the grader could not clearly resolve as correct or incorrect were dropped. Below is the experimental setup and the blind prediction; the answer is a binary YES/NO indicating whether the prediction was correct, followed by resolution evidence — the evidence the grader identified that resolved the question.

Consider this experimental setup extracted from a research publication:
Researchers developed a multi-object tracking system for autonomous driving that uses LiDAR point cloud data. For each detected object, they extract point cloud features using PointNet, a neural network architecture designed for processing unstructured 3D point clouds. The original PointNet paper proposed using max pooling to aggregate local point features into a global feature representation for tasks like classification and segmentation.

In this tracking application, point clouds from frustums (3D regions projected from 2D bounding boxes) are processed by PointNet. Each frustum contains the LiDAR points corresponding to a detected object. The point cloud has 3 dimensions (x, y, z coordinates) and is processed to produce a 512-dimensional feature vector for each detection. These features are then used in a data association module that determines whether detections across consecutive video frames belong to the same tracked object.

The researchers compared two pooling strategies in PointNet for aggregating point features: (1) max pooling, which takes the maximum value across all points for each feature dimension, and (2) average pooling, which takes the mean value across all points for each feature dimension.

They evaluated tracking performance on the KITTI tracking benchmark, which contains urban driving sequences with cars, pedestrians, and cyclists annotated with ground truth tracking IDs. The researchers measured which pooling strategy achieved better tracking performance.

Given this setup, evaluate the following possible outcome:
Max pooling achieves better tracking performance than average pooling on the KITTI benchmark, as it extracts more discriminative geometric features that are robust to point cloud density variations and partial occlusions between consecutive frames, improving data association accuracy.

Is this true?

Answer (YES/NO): NO